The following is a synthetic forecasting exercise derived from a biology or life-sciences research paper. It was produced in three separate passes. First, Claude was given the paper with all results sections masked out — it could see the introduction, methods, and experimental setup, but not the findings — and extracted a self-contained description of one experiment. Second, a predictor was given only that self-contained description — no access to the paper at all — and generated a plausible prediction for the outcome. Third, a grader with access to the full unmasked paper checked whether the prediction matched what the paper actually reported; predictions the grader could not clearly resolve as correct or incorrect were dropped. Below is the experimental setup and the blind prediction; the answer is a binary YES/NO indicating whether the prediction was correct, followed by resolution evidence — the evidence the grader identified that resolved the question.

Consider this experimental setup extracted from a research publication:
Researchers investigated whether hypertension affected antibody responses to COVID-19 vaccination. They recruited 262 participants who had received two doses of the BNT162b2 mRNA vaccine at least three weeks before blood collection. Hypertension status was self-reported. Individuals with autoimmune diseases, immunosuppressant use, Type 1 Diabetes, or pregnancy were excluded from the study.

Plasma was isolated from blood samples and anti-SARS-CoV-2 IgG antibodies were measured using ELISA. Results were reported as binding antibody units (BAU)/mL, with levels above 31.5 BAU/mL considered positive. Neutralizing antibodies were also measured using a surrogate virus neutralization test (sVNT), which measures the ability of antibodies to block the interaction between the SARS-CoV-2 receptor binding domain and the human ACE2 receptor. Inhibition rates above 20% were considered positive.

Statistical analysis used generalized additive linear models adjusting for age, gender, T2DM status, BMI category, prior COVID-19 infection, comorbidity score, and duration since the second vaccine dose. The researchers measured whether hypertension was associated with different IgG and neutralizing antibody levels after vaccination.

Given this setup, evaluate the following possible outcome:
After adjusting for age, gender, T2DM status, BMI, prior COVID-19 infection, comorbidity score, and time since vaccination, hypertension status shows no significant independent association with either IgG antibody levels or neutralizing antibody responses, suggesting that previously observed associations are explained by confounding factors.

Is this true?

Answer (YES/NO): YES